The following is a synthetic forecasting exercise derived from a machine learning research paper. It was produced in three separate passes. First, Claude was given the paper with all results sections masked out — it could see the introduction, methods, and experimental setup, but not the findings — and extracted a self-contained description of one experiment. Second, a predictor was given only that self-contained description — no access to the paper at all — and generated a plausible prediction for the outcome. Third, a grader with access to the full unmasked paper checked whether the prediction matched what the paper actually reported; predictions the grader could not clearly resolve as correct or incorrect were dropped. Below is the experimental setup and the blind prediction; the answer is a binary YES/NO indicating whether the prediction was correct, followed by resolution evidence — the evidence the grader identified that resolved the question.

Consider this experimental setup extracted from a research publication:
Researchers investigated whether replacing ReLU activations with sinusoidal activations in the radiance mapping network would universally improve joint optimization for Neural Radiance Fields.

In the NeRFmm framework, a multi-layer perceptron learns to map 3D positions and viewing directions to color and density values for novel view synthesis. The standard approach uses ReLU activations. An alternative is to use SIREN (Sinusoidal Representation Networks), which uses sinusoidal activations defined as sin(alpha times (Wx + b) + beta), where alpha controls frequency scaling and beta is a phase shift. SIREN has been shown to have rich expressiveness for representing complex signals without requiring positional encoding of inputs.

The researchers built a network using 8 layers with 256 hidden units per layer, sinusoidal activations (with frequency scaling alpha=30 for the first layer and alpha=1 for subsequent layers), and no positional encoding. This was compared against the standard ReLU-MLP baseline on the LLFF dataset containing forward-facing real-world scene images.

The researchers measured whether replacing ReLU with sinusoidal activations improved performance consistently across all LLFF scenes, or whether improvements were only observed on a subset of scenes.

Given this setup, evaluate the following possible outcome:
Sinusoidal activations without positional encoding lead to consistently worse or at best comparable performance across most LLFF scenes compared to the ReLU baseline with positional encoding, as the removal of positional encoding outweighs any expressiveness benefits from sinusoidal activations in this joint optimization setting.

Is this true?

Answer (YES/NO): NO